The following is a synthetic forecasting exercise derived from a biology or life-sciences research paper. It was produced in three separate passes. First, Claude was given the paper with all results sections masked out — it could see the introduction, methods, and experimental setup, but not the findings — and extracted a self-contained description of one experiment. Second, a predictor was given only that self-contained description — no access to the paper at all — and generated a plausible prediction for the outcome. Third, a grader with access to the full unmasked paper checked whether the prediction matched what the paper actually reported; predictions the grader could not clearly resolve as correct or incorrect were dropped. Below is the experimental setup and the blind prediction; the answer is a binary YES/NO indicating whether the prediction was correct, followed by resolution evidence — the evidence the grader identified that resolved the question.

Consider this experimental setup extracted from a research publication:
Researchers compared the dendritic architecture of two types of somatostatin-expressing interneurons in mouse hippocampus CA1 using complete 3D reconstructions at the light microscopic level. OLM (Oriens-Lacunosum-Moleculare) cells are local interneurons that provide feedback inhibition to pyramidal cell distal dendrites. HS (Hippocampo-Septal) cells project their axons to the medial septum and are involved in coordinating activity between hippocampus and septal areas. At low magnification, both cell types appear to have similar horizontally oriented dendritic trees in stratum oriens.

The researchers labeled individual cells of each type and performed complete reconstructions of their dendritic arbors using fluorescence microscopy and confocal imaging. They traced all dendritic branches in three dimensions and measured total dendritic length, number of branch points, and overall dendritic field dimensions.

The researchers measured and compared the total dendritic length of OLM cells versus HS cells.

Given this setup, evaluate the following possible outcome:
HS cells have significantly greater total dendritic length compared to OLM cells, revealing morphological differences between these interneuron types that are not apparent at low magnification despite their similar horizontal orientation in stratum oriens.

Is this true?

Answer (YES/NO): NO